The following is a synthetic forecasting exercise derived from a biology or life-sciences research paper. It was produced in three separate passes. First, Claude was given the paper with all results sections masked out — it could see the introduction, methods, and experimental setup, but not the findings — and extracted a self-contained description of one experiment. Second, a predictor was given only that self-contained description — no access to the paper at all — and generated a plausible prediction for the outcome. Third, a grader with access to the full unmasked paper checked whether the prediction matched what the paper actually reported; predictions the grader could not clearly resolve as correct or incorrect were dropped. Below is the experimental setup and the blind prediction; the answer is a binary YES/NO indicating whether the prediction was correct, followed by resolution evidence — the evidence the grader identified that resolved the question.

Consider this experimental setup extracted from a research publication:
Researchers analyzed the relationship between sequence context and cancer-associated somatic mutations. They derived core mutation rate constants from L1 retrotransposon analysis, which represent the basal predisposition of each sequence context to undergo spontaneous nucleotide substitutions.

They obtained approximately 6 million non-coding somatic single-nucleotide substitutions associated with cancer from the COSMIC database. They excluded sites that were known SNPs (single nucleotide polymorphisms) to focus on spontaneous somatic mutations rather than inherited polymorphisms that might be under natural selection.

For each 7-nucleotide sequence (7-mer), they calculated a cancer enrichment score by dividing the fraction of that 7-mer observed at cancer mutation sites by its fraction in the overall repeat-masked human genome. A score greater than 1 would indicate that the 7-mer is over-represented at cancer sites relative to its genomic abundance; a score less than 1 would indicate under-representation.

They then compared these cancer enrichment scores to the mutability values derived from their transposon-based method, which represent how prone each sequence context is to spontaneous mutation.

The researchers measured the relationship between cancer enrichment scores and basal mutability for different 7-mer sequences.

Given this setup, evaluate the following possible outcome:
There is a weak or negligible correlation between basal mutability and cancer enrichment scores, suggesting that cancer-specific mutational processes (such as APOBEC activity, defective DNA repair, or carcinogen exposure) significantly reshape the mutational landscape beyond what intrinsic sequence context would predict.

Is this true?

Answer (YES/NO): NO